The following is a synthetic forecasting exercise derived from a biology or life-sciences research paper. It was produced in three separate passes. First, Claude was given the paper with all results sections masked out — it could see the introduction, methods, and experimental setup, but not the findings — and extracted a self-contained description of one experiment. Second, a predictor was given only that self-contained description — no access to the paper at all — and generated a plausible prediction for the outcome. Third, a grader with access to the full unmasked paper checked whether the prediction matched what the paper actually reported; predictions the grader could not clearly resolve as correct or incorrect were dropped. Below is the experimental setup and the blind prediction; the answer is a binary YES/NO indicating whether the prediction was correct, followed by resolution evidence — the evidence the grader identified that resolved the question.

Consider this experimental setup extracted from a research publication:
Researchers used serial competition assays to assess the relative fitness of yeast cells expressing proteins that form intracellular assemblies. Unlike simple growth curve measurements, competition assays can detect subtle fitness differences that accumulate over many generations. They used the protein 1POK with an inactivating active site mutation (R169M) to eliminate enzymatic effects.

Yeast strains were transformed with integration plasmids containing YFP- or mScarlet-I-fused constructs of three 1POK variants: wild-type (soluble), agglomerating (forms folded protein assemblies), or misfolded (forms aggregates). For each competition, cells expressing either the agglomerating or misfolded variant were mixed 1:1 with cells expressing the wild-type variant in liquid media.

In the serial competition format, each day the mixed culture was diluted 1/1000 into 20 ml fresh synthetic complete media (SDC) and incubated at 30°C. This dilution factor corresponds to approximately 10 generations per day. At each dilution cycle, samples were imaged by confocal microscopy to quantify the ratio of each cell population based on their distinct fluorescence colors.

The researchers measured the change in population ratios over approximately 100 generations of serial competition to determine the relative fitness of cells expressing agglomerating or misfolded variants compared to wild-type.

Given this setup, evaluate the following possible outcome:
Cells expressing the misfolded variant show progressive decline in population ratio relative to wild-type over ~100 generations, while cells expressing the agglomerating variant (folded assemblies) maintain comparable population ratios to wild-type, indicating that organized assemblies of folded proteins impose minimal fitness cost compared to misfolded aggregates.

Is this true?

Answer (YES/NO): NO